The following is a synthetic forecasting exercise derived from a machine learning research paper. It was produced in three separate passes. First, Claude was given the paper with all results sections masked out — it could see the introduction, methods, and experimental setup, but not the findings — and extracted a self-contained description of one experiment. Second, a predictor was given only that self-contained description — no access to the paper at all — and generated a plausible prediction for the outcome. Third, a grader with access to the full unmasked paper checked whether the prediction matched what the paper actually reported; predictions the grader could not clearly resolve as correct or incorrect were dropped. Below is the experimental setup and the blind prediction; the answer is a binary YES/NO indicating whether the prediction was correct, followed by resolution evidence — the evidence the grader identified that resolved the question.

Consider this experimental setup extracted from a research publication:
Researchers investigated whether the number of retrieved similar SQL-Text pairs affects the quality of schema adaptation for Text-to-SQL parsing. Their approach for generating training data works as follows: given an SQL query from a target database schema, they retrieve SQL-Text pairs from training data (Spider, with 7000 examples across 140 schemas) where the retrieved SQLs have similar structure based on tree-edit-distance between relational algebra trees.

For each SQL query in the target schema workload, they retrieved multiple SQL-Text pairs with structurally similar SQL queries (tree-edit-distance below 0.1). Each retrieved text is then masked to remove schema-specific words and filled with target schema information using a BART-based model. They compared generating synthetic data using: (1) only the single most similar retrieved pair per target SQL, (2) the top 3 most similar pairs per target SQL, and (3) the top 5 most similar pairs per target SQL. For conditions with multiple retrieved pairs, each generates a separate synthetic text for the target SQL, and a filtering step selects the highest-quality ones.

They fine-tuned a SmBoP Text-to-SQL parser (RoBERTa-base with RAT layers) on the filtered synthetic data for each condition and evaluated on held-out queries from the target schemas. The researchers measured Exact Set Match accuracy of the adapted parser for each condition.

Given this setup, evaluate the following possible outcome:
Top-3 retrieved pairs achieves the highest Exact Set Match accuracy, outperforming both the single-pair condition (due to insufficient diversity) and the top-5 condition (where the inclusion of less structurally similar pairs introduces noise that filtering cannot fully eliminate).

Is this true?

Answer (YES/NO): NO